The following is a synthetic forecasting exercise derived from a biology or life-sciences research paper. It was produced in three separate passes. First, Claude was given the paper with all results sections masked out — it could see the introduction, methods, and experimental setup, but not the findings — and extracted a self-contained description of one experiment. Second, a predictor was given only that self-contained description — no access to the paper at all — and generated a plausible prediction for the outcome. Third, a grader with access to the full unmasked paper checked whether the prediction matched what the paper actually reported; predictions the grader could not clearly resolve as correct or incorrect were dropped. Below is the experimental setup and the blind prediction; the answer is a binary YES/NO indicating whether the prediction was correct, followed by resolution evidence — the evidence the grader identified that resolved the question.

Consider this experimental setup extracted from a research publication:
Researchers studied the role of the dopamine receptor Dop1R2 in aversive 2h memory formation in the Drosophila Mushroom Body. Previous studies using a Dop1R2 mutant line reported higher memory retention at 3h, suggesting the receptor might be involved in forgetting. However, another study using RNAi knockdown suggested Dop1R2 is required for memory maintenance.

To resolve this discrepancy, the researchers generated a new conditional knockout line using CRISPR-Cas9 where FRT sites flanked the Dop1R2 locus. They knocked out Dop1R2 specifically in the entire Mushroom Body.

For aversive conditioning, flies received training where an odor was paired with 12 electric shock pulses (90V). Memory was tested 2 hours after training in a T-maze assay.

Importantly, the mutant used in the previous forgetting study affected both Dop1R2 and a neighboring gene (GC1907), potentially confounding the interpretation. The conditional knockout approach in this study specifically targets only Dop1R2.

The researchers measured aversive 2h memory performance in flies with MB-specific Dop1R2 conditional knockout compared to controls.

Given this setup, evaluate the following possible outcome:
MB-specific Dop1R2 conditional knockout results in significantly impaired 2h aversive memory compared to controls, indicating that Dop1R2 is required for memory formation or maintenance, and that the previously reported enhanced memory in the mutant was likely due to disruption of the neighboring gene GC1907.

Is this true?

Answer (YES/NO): YES